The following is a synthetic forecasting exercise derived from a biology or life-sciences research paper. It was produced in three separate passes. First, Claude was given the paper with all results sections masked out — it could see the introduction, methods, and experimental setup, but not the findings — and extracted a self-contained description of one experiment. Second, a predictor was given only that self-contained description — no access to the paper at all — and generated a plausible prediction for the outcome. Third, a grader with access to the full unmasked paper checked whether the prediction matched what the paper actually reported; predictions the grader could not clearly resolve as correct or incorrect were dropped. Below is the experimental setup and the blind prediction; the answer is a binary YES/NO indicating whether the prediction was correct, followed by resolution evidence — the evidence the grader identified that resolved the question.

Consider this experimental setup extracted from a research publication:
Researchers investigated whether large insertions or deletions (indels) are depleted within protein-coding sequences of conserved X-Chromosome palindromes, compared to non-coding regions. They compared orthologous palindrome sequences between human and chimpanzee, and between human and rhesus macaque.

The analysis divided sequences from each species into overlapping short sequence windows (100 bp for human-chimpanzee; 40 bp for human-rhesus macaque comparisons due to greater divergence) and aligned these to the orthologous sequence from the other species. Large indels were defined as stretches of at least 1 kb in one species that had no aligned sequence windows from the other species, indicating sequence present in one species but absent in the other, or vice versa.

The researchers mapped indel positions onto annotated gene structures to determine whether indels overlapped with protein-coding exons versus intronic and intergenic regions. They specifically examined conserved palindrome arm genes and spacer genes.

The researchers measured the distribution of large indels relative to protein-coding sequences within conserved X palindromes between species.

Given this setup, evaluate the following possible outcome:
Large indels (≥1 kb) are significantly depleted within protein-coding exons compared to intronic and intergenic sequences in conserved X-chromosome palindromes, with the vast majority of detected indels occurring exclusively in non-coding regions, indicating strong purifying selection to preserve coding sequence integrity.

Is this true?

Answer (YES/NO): NO